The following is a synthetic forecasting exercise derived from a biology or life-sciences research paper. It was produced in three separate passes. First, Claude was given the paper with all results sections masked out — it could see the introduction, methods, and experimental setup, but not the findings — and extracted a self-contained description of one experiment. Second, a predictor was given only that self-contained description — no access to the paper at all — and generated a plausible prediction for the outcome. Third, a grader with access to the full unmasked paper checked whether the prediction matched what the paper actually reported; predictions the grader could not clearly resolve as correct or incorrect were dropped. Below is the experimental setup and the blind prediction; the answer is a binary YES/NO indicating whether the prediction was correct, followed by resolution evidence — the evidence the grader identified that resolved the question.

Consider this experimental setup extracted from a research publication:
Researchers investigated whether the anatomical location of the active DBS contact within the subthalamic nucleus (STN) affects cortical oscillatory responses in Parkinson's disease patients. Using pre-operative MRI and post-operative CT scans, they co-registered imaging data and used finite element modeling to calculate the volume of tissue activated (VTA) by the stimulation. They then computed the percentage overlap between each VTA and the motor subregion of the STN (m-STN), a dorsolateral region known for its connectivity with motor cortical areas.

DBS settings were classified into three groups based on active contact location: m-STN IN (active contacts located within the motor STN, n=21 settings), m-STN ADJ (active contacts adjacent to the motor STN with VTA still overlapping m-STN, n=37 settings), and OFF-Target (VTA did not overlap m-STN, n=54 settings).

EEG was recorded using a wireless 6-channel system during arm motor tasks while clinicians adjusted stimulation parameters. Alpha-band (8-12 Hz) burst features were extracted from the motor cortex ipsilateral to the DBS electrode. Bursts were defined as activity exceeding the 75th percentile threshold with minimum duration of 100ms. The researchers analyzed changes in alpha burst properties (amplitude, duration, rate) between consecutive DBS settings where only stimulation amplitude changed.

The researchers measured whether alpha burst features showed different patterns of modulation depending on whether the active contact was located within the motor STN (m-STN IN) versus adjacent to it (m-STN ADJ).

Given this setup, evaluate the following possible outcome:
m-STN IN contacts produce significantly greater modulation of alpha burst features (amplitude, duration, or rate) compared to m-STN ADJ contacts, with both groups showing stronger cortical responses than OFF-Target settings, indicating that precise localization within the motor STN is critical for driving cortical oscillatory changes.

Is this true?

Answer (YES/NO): NO